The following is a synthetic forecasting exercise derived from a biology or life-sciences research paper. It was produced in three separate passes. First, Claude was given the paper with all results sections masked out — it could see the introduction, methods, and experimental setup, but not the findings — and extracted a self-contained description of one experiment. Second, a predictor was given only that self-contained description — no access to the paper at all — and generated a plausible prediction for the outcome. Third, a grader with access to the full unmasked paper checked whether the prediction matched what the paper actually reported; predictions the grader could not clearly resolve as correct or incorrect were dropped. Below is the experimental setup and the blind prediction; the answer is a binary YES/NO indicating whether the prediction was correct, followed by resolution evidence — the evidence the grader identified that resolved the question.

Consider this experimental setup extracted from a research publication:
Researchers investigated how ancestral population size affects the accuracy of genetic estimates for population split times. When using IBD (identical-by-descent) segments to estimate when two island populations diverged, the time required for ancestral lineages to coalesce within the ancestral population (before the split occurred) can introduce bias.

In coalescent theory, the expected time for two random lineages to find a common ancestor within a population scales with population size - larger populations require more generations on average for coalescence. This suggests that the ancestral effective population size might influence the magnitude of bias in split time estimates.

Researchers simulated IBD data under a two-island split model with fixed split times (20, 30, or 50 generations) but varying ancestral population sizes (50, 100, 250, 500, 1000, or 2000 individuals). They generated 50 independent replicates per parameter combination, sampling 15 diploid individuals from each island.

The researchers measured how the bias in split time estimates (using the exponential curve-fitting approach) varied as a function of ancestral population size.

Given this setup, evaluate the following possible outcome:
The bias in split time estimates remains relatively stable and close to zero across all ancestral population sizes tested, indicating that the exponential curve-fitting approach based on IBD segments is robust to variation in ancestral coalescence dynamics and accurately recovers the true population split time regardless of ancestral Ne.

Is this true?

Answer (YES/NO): NO